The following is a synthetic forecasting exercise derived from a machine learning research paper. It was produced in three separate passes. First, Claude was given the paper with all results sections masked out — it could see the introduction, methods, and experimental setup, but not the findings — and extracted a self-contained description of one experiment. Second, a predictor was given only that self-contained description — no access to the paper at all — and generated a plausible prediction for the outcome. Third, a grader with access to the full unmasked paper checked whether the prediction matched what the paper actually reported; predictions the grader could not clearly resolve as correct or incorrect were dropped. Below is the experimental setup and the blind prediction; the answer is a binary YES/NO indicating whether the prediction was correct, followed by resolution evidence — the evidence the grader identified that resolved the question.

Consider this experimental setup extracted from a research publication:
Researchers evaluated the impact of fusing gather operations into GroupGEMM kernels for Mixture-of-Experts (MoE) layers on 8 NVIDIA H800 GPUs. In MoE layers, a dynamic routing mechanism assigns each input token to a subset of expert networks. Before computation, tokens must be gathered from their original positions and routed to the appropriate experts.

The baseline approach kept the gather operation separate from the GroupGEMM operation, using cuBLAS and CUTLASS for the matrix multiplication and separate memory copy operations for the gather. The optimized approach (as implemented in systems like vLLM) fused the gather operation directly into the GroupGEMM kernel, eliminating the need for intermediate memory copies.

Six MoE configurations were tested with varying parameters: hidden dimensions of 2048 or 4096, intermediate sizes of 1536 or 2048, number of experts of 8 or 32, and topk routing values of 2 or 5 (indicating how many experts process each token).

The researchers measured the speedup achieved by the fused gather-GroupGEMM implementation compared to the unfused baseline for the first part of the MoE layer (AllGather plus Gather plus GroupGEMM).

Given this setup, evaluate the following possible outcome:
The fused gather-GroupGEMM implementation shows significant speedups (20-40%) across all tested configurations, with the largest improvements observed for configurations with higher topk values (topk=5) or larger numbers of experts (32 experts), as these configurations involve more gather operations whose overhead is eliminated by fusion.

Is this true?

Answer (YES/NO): NO